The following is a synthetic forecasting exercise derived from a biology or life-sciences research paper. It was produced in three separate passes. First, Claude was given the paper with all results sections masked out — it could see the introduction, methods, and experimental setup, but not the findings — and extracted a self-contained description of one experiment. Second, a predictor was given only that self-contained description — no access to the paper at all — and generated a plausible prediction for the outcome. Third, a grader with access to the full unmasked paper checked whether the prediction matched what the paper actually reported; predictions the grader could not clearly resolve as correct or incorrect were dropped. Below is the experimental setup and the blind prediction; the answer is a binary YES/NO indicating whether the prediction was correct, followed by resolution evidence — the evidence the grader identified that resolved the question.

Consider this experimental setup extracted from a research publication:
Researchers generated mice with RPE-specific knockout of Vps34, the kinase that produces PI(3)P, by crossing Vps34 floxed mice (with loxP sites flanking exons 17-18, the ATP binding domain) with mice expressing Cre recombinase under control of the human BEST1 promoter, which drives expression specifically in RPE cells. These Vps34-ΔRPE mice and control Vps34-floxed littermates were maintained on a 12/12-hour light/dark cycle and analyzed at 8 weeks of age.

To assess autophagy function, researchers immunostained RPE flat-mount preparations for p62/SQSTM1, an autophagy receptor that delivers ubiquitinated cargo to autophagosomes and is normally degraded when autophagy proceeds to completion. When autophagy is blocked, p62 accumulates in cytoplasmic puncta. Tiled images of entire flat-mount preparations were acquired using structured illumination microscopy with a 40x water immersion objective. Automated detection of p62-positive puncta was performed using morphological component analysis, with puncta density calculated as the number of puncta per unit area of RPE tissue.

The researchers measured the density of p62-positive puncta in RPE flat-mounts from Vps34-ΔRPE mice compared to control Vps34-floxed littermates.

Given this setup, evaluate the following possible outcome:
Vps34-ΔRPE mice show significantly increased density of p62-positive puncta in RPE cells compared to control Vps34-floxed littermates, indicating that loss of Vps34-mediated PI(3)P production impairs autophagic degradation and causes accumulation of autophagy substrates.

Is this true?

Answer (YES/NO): YES